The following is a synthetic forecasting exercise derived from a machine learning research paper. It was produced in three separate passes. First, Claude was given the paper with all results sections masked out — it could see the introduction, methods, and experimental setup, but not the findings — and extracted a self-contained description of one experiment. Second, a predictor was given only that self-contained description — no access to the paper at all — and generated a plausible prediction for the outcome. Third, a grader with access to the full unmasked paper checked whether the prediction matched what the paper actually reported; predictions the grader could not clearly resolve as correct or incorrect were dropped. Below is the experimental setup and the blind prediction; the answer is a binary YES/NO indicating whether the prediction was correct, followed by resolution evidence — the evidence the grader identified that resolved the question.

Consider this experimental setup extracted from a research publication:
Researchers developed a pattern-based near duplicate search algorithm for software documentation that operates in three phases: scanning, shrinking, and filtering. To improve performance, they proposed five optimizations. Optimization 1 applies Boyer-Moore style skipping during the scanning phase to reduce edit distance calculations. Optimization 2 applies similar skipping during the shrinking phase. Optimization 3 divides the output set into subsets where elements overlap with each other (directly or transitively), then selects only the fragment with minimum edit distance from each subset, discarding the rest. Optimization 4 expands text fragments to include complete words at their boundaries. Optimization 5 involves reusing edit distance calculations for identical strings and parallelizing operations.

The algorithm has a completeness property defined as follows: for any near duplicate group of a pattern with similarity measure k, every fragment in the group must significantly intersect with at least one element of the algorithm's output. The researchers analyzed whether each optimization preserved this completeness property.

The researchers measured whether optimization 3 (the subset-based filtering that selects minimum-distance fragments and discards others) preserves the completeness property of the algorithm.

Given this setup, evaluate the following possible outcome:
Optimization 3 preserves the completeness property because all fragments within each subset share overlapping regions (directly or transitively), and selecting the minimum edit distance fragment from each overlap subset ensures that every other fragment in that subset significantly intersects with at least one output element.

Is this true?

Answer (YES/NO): NO